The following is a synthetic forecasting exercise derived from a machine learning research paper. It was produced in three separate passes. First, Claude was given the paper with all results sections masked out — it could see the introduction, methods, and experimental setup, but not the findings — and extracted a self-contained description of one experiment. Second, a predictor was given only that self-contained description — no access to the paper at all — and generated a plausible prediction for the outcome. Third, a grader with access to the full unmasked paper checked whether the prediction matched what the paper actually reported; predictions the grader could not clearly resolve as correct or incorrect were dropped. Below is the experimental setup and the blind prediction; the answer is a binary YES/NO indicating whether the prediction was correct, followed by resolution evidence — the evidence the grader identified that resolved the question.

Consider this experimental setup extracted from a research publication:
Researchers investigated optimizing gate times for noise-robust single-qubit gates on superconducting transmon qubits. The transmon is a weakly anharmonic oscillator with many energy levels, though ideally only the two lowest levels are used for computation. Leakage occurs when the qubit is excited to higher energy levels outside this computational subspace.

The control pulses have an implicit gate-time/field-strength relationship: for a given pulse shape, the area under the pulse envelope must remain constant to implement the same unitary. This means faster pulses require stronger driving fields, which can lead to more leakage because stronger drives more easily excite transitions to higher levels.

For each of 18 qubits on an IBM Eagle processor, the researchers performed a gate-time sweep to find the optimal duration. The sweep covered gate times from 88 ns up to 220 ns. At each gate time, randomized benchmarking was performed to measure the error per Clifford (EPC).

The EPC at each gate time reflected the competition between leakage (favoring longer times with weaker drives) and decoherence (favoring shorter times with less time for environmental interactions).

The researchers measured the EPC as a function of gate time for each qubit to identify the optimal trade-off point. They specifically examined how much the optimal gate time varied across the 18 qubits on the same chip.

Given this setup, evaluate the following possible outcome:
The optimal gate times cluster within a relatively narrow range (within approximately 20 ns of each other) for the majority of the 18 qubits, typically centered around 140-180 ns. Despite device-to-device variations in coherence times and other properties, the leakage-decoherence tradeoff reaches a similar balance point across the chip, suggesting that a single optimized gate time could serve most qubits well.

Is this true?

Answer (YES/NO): NO